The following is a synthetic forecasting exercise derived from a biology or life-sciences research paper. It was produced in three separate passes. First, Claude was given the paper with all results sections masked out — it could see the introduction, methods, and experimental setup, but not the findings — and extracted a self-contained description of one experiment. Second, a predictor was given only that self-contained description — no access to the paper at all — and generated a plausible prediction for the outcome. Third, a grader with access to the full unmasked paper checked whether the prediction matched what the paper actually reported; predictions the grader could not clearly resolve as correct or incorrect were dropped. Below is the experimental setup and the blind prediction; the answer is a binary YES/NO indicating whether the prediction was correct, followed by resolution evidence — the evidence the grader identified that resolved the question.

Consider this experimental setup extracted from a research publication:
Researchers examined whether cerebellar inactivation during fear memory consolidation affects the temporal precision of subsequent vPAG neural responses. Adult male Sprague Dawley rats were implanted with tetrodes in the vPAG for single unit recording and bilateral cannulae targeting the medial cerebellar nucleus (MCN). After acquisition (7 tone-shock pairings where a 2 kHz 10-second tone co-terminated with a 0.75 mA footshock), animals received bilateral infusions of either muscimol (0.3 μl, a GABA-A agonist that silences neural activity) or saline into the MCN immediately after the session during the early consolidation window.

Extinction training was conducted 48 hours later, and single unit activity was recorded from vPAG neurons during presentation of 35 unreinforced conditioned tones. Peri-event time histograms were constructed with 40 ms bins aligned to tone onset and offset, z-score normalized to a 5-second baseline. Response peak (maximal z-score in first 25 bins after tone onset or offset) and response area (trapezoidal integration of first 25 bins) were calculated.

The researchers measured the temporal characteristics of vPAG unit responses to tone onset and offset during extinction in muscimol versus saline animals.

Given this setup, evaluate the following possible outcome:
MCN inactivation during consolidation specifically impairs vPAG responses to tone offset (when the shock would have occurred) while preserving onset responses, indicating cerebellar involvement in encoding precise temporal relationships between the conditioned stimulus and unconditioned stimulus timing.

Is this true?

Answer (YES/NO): NO